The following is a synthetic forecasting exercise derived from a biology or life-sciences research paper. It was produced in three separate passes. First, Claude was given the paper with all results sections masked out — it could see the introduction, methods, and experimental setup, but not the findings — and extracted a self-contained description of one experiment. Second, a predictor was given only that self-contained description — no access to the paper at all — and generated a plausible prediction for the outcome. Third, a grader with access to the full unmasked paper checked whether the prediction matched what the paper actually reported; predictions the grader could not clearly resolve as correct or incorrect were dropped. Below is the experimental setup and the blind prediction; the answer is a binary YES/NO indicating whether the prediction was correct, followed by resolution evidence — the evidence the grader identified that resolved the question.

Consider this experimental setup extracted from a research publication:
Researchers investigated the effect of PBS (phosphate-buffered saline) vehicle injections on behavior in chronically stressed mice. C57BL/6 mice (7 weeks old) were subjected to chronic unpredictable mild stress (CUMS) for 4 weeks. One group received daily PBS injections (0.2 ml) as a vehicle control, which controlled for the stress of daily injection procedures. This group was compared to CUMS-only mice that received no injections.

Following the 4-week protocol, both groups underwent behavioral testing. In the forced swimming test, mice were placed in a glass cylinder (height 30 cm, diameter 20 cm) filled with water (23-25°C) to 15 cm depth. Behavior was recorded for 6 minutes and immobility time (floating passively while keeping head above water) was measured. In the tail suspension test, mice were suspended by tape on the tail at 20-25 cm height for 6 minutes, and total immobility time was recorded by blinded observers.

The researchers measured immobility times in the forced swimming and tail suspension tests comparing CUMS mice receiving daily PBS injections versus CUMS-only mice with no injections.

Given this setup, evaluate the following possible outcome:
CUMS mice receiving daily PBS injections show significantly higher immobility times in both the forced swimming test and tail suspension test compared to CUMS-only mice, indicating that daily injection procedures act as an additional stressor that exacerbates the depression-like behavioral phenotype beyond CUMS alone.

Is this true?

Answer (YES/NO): NO